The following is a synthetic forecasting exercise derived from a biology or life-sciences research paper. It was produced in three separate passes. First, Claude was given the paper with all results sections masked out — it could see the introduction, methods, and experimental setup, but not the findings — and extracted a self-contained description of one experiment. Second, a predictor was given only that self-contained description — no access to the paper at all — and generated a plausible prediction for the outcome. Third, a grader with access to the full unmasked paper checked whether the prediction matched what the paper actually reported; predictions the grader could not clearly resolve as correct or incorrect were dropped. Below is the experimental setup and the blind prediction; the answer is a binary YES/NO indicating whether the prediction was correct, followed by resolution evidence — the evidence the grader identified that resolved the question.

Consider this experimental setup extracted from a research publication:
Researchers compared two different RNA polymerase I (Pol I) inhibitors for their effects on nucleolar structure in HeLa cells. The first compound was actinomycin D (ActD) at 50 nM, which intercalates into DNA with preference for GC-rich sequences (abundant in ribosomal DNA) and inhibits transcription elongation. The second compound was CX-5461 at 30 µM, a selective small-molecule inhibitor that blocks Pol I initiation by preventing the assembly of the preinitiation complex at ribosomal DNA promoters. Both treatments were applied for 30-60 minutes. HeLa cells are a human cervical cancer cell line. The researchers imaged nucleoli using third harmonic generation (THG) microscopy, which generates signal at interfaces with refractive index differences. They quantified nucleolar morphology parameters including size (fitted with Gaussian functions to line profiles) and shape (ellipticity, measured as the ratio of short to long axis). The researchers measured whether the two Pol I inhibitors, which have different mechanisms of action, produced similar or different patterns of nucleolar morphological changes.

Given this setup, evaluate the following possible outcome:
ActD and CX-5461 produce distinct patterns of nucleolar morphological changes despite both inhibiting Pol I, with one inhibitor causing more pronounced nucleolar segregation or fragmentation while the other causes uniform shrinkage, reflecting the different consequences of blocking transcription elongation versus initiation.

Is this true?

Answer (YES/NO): NO